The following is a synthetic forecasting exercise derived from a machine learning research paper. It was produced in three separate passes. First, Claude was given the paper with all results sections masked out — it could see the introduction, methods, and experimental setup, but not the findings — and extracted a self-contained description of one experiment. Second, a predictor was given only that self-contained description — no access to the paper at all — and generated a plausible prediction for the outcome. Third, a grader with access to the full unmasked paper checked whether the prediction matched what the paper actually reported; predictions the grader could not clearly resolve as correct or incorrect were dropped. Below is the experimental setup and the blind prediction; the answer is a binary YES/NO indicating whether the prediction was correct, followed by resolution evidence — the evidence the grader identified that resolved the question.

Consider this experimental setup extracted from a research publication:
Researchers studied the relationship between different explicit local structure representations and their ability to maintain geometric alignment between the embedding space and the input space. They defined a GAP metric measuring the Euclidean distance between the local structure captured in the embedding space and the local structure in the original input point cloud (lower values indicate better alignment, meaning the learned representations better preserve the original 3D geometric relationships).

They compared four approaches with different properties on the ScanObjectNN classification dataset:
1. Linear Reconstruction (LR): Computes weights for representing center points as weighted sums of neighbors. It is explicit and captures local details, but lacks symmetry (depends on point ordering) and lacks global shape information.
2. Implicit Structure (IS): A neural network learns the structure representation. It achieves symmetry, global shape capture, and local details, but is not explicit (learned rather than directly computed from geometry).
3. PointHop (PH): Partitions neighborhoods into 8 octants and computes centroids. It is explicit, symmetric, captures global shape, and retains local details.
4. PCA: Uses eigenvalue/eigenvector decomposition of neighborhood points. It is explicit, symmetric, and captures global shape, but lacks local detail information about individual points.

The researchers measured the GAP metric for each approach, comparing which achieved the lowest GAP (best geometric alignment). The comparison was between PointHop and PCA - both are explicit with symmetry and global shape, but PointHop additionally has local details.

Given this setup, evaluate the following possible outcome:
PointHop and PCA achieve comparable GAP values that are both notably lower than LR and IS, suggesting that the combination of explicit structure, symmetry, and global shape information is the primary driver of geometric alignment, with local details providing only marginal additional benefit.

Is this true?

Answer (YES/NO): NO